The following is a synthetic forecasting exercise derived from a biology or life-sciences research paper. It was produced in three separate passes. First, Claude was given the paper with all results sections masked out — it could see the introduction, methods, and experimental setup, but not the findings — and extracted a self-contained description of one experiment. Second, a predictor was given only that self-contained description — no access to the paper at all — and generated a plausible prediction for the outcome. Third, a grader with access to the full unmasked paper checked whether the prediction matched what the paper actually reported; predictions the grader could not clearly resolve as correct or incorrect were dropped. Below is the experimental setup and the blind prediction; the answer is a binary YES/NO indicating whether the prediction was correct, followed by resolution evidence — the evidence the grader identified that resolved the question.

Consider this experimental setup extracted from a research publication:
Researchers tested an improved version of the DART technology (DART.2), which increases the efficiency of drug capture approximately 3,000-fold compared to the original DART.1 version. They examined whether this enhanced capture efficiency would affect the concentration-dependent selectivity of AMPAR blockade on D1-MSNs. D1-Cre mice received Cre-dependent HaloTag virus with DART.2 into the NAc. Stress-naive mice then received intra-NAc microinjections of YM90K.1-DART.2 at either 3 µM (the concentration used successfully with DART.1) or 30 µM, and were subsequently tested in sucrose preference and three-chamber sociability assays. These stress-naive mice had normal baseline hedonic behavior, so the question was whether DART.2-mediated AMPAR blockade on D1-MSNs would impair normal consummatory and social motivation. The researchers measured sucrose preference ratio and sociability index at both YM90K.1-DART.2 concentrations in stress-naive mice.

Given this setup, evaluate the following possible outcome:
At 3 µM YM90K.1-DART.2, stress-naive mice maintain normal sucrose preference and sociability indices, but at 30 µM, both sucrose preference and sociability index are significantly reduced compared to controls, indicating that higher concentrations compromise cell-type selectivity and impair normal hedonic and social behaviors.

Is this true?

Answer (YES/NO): YES